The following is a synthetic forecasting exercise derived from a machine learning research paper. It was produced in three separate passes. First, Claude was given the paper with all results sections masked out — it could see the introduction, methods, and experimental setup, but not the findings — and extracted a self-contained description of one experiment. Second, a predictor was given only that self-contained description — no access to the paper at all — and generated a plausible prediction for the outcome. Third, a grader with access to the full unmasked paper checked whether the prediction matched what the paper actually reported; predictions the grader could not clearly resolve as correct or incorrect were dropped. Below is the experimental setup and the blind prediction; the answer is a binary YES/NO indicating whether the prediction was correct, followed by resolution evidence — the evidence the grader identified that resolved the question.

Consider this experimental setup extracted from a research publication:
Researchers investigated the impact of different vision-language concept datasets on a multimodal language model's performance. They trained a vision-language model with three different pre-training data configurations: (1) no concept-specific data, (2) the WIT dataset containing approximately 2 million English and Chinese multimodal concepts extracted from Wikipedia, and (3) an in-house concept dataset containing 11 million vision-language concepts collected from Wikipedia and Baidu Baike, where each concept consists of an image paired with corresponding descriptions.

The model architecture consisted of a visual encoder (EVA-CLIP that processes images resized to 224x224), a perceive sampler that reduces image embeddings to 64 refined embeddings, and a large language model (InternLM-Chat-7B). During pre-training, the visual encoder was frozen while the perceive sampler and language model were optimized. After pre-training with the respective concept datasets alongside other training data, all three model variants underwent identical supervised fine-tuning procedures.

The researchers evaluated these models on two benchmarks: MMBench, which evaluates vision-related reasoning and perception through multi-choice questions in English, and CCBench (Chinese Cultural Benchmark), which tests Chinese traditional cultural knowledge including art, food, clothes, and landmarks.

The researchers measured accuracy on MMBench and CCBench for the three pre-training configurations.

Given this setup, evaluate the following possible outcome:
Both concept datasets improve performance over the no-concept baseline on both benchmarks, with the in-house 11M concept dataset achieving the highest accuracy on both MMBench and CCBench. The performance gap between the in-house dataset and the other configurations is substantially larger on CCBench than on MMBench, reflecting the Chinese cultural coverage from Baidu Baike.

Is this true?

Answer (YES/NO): YES